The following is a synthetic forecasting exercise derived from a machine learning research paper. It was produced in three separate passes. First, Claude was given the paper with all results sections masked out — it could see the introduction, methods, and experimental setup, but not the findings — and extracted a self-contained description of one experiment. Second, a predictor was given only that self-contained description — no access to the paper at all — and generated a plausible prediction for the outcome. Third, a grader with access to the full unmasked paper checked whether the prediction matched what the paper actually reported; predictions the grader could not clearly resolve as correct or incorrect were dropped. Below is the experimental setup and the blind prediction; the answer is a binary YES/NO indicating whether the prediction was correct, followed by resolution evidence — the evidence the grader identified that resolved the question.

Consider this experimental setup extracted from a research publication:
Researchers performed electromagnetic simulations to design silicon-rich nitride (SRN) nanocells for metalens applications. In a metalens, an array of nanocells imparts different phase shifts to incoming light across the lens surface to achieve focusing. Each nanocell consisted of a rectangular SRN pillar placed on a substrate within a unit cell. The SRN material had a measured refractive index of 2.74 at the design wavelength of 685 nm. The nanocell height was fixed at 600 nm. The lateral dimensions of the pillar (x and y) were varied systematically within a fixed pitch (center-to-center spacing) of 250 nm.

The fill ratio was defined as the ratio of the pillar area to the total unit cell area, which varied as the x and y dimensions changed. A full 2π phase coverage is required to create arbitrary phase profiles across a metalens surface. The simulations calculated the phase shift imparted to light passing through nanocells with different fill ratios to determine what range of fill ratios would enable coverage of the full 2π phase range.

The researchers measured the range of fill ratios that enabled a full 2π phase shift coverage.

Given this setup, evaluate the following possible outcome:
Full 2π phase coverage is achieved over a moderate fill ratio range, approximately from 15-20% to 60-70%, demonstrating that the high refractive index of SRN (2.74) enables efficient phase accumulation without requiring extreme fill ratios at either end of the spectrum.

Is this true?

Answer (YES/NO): NO